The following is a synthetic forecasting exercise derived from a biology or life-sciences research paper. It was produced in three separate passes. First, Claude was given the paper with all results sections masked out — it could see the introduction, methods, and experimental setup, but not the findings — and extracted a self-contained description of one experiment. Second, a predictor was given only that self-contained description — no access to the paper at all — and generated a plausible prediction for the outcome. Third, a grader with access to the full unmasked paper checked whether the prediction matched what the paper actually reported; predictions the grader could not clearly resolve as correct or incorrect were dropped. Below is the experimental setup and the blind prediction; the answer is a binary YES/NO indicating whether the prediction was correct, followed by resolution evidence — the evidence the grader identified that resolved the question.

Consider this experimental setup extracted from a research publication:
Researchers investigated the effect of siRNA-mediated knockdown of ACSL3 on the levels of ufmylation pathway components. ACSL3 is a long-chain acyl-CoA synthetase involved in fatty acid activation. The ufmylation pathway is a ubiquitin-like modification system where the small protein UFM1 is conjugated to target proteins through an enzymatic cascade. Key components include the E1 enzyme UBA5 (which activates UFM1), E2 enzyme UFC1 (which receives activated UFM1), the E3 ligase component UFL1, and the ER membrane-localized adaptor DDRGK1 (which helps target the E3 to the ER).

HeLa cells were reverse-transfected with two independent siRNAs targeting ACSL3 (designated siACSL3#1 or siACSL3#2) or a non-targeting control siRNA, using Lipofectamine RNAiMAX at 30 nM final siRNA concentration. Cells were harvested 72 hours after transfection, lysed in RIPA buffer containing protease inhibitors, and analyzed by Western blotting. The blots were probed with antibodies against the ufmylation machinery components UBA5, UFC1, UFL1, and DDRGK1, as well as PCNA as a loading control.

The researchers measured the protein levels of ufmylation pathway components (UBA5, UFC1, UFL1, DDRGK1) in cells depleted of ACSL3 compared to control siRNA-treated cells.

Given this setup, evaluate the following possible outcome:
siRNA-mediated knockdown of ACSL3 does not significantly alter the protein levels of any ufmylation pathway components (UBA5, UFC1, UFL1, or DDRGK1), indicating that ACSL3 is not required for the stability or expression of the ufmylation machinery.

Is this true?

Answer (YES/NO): NO